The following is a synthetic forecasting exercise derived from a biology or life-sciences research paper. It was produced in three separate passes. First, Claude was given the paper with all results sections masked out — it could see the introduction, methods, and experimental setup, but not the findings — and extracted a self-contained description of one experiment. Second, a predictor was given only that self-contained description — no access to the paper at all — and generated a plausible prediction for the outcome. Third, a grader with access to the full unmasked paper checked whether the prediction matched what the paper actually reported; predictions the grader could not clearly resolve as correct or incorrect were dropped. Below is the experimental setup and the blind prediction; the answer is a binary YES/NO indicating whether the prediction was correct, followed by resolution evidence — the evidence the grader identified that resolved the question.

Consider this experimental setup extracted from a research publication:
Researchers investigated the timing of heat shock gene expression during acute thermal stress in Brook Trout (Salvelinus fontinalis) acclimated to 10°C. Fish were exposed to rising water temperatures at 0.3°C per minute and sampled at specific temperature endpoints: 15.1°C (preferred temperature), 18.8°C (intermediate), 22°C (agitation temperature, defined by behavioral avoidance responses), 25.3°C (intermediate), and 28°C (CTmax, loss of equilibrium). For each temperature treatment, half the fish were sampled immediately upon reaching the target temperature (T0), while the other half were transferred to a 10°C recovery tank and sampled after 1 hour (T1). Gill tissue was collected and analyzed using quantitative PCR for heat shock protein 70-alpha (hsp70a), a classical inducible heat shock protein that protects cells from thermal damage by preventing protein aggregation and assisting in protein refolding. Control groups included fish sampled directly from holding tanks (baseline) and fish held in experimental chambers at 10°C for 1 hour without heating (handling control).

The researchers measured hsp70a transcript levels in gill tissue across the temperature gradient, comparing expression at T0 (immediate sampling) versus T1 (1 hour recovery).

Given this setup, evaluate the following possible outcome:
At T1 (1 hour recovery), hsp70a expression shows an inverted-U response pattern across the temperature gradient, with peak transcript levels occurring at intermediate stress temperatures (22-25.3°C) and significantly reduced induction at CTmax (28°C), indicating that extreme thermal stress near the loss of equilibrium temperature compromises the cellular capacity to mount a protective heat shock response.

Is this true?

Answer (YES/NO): NO